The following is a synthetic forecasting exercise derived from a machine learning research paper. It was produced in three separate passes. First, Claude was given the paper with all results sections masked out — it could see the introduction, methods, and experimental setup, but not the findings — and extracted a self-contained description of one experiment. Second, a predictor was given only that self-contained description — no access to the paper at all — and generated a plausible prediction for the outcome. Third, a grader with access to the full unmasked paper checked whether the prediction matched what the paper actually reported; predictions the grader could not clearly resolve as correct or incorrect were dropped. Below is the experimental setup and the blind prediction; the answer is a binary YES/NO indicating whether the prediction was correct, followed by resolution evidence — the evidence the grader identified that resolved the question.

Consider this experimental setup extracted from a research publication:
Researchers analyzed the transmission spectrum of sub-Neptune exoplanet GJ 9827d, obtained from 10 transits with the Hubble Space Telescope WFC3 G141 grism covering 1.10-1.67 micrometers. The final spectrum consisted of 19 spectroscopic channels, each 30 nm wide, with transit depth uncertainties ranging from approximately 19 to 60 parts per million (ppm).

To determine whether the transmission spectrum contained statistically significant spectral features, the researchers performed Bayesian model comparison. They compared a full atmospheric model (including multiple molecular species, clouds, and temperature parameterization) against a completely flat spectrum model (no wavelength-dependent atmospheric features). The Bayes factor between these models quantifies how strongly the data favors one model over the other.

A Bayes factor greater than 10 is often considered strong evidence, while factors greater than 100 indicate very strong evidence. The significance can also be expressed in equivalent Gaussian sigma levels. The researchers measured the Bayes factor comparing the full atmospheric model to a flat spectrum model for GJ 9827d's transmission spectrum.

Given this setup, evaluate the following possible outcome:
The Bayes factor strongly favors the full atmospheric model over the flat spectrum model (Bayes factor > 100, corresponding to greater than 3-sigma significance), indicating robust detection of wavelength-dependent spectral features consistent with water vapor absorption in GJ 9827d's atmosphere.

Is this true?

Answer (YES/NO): YES